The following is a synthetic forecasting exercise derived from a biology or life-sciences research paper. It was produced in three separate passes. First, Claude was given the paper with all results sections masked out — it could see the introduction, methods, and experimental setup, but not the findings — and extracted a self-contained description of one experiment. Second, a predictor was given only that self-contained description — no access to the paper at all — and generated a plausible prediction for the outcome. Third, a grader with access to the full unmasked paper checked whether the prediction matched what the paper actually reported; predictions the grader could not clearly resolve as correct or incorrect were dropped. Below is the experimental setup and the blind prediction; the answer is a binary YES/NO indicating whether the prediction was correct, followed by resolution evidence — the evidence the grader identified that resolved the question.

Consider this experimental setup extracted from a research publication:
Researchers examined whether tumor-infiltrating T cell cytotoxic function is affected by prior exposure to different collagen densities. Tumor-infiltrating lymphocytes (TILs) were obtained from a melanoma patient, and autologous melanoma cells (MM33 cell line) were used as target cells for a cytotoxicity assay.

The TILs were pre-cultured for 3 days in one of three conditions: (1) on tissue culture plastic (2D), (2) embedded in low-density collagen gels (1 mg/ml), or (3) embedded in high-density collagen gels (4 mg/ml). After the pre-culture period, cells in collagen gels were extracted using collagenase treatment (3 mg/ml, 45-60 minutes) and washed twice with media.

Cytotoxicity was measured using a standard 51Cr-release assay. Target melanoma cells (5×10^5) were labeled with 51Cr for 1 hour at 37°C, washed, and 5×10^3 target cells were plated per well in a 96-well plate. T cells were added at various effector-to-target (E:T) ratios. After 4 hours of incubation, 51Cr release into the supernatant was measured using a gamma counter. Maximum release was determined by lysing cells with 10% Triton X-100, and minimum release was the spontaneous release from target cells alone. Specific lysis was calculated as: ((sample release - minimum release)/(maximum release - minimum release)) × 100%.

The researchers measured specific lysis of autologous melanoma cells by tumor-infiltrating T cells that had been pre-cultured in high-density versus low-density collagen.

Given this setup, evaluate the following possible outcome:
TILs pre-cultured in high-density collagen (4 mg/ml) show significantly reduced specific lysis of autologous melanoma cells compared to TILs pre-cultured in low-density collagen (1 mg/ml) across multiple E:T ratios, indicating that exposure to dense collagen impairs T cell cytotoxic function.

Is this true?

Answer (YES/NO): YES